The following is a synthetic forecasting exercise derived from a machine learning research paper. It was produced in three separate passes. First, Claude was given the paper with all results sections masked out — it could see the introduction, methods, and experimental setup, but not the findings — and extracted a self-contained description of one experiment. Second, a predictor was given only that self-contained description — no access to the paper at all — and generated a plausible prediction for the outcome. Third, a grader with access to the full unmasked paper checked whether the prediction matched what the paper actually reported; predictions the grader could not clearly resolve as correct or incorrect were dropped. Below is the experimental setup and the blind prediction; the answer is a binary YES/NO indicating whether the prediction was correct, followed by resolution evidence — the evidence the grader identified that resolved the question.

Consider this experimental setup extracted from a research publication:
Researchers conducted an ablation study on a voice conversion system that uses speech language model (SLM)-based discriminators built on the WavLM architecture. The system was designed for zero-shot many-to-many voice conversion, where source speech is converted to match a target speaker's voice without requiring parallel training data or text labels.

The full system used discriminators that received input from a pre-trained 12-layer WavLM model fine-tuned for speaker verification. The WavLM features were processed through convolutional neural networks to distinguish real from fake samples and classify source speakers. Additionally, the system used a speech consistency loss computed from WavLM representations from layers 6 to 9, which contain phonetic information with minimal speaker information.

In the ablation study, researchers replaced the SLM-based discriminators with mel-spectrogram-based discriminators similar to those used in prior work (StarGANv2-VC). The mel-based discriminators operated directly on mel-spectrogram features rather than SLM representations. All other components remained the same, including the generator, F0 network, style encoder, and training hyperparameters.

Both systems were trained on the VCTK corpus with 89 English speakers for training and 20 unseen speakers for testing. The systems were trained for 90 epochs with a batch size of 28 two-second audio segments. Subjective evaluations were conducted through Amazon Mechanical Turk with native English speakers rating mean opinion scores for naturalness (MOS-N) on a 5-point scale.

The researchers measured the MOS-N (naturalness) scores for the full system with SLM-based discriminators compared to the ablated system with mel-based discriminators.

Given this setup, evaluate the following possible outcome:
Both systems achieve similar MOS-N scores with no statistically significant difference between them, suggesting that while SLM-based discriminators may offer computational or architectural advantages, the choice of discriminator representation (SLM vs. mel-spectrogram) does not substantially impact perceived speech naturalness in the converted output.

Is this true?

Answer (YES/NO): NO